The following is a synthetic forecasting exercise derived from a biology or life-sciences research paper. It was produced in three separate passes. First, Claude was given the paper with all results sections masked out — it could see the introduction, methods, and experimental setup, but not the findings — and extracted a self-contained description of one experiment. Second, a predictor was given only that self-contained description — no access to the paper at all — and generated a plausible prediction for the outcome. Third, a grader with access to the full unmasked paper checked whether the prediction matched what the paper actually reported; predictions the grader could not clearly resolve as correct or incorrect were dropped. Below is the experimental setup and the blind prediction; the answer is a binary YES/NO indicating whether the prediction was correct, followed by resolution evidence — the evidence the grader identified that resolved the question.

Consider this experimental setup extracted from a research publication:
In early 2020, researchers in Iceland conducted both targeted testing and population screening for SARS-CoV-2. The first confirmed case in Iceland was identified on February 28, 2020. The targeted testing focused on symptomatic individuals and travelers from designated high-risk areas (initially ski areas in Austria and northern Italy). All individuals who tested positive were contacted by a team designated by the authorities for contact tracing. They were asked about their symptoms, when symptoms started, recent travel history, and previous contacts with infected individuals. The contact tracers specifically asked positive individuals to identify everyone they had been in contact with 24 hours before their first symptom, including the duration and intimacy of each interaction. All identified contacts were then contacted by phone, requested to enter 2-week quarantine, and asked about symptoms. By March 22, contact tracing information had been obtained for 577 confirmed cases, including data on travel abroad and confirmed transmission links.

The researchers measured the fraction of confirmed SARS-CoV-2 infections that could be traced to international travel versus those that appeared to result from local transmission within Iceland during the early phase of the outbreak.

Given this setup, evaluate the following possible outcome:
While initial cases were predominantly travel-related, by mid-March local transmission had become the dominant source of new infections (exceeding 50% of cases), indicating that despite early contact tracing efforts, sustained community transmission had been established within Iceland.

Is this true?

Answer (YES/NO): YES